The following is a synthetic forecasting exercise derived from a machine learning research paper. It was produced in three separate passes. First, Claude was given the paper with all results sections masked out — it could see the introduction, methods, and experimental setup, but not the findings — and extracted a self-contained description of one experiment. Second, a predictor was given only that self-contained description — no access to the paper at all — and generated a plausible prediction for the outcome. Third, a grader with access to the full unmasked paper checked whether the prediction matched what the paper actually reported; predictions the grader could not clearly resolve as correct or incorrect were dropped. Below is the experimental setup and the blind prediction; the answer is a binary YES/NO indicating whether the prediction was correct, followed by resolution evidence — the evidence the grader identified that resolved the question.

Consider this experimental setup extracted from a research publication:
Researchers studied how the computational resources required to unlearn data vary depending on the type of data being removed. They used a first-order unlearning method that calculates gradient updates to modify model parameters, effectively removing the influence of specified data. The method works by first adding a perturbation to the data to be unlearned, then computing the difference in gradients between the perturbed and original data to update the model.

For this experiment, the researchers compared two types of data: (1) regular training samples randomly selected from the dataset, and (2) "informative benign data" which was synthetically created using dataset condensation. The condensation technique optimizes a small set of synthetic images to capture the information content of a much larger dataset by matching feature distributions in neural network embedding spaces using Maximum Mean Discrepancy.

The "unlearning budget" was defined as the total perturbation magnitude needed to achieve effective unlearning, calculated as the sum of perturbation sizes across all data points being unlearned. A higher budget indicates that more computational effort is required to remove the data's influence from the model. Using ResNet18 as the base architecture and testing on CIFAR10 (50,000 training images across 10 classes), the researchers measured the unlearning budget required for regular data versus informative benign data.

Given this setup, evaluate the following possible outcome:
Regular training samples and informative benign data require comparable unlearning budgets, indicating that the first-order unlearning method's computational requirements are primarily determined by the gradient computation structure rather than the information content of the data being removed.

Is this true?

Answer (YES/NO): NO